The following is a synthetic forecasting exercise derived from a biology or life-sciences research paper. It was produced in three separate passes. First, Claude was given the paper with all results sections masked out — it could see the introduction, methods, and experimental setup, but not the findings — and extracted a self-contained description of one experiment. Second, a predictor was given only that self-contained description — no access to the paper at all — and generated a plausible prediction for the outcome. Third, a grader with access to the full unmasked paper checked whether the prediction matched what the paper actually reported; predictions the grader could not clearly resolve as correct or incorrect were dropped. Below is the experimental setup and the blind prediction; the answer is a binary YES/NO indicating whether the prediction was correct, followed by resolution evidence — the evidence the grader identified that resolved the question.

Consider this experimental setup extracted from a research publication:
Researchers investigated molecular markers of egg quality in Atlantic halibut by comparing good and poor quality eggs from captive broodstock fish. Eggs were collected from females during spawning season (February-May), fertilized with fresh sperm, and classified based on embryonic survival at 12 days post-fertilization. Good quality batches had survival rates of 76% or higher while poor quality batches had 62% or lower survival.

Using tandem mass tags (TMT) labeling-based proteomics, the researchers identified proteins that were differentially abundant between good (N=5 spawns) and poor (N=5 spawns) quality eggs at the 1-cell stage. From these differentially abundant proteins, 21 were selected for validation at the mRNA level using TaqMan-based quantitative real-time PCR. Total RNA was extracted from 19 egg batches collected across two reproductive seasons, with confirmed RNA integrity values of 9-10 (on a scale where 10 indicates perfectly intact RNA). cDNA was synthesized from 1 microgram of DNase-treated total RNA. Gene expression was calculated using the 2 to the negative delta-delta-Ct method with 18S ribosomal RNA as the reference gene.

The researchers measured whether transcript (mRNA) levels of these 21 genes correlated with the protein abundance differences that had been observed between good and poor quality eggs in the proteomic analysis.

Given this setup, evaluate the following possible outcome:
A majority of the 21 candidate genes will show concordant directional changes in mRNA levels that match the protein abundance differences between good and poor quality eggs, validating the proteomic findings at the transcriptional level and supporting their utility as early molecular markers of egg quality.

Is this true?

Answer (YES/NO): NO